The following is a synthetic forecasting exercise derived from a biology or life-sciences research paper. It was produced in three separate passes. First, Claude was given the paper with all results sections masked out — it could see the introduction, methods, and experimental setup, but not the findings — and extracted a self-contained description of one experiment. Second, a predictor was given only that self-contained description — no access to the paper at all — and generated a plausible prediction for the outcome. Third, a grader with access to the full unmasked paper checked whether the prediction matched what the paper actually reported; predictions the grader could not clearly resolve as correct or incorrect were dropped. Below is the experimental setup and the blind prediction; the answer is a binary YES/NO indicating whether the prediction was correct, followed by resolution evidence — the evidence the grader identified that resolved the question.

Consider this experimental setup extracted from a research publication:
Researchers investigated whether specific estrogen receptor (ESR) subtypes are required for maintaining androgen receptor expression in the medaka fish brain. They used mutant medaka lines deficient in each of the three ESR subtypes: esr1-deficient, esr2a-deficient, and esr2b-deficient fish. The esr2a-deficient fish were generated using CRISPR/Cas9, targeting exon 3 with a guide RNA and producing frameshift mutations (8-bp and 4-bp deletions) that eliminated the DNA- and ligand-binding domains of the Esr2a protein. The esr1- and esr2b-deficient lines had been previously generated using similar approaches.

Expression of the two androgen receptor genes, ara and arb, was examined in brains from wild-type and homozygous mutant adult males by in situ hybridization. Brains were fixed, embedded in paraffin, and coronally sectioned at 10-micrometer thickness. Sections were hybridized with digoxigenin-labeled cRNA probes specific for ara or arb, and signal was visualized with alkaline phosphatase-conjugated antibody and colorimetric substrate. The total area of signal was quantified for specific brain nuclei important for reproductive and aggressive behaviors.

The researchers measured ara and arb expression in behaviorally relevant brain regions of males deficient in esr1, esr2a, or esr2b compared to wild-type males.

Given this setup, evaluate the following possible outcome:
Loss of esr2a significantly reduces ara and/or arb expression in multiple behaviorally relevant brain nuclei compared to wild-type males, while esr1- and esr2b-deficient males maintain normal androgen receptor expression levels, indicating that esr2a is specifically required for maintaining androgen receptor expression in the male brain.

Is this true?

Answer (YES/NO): NO